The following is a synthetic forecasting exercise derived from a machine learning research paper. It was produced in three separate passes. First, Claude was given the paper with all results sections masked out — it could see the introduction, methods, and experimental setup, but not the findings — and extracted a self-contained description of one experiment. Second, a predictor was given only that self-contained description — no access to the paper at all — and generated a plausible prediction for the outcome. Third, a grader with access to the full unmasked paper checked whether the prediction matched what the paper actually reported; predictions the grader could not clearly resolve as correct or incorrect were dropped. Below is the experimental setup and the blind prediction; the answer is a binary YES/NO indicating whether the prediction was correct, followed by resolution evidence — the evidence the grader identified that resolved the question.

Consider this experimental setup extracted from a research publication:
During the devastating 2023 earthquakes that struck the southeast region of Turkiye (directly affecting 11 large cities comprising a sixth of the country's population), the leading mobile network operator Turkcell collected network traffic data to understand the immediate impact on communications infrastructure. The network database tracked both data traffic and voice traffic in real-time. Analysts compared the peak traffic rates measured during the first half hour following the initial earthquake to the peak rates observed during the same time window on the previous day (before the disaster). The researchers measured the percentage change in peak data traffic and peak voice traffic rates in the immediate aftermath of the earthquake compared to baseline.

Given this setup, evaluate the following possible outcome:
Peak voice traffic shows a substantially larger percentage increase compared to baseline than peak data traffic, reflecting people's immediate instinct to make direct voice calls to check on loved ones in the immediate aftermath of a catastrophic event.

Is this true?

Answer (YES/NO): YES